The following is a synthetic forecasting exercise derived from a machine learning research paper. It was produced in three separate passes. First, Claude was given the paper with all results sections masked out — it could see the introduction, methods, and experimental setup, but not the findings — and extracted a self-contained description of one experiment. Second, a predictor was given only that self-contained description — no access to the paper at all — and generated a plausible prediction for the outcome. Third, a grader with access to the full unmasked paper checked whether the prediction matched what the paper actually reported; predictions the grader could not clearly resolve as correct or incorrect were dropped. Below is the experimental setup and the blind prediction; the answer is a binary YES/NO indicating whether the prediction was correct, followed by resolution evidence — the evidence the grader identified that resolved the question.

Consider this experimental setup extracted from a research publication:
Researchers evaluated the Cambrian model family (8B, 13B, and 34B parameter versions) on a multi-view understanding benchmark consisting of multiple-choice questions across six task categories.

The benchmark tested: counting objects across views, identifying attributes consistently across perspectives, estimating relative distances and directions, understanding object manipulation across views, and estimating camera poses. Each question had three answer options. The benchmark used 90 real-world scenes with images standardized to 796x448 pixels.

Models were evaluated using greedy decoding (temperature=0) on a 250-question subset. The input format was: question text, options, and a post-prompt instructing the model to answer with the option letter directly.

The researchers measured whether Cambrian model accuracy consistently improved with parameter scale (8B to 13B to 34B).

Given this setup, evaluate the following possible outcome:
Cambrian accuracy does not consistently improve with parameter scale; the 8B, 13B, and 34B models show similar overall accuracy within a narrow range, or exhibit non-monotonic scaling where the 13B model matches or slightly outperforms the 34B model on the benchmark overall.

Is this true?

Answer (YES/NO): NO